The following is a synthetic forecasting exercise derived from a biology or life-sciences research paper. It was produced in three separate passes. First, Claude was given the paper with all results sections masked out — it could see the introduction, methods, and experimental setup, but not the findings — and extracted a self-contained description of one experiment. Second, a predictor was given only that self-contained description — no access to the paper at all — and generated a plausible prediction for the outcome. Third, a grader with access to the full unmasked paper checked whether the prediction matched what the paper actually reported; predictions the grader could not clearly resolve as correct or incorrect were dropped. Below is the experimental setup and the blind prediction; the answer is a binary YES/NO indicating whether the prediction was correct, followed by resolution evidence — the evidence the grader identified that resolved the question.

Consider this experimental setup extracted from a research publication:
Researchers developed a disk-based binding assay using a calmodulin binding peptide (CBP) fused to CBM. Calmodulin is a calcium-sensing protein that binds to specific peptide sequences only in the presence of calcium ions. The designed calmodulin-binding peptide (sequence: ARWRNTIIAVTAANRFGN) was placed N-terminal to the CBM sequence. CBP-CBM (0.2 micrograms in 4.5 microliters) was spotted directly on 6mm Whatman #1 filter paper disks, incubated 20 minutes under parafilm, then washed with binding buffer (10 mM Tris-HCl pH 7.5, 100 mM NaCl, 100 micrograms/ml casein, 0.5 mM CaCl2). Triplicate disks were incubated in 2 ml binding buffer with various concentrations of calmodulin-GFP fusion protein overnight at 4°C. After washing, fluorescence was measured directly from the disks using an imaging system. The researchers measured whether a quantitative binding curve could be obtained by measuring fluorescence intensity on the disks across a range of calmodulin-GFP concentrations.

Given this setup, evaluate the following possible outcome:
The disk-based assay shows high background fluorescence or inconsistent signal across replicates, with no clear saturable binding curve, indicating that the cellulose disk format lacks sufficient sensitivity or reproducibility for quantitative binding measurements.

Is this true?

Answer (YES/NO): NO